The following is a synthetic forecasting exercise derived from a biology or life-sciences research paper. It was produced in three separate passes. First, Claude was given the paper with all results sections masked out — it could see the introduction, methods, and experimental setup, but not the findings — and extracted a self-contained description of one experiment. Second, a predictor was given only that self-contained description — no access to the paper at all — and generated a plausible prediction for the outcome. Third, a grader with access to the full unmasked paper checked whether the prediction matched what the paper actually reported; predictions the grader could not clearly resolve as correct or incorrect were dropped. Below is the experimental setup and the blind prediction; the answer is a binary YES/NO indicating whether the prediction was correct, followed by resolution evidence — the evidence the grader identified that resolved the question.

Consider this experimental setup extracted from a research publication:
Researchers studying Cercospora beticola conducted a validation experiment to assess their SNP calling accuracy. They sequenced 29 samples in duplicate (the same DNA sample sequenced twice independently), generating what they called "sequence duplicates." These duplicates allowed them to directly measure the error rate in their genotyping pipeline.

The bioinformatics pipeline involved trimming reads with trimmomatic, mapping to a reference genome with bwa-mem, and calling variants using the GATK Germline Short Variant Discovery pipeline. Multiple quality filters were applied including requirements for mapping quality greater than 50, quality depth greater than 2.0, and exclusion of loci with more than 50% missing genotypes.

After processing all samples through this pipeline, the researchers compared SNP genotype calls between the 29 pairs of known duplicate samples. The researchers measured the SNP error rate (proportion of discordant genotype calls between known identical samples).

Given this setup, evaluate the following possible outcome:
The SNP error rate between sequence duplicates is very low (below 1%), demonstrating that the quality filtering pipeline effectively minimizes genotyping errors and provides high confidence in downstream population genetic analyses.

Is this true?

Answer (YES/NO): YES